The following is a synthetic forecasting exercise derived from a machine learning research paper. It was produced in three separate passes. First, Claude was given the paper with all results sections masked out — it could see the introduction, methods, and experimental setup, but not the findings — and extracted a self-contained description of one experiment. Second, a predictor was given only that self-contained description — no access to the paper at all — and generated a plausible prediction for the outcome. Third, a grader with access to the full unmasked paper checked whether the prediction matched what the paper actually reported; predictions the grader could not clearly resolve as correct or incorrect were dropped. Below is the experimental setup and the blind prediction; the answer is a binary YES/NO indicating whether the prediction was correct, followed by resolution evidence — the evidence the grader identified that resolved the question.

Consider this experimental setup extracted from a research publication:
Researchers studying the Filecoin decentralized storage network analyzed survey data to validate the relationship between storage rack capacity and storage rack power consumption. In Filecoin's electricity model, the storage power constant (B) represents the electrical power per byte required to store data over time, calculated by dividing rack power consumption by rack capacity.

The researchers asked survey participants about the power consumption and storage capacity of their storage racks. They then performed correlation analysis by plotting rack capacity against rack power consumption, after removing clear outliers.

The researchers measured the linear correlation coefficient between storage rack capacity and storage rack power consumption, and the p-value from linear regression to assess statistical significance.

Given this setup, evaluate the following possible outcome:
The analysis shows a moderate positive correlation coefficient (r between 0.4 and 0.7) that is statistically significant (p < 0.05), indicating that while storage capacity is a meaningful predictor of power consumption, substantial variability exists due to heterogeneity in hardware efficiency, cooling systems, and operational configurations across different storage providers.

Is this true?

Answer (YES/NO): NO